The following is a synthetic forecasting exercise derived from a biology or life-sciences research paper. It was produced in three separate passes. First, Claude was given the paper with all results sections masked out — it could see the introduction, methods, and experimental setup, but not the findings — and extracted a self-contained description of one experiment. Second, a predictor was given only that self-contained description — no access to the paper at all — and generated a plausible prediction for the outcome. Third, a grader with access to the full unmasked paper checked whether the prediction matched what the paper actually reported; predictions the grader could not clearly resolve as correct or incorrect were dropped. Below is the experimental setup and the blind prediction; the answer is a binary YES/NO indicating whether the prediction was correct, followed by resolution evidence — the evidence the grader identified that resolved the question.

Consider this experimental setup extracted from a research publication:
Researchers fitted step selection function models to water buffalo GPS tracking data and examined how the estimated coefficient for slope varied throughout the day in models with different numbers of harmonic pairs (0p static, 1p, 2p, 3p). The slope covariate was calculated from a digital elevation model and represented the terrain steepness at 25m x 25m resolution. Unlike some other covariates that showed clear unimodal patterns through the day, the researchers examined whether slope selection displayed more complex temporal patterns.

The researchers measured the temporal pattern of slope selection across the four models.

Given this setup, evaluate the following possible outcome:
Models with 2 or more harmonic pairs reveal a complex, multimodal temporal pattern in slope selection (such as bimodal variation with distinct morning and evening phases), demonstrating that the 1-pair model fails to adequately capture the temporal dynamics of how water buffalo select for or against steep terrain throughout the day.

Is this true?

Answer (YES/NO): YES